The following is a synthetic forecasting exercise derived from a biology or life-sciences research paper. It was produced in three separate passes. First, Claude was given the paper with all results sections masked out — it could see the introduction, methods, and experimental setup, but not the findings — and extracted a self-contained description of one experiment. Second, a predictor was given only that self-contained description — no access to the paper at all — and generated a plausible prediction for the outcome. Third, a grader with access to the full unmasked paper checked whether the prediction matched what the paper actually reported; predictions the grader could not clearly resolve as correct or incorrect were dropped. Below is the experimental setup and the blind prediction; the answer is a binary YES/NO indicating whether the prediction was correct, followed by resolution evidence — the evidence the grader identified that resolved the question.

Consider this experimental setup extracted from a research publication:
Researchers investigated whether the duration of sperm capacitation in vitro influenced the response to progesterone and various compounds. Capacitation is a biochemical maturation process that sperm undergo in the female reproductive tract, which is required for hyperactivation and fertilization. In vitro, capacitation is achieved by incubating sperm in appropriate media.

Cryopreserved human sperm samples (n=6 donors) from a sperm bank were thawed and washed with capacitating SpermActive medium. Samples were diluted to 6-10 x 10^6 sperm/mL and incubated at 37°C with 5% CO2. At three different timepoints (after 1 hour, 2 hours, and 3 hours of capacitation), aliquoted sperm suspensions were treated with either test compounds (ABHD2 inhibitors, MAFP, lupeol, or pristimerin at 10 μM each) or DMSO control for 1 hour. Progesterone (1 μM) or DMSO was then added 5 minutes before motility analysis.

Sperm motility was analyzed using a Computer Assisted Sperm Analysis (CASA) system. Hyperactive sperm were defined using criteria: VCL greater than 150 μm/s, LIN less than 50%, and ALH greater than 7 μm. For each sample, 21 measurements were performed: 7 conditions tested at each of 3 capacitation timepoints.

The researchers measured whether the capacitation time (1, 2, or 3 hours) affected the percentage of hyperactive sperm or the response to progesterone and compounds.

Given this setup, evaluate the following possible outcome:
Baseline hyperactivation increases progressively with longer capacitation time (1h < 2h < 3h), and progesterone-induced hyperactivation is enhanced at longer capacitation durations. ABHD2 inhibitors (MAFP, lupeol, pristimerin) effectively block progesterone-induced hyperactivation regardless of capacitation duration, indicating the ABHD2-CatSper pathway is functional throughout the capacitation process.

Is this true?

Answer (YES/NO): NO